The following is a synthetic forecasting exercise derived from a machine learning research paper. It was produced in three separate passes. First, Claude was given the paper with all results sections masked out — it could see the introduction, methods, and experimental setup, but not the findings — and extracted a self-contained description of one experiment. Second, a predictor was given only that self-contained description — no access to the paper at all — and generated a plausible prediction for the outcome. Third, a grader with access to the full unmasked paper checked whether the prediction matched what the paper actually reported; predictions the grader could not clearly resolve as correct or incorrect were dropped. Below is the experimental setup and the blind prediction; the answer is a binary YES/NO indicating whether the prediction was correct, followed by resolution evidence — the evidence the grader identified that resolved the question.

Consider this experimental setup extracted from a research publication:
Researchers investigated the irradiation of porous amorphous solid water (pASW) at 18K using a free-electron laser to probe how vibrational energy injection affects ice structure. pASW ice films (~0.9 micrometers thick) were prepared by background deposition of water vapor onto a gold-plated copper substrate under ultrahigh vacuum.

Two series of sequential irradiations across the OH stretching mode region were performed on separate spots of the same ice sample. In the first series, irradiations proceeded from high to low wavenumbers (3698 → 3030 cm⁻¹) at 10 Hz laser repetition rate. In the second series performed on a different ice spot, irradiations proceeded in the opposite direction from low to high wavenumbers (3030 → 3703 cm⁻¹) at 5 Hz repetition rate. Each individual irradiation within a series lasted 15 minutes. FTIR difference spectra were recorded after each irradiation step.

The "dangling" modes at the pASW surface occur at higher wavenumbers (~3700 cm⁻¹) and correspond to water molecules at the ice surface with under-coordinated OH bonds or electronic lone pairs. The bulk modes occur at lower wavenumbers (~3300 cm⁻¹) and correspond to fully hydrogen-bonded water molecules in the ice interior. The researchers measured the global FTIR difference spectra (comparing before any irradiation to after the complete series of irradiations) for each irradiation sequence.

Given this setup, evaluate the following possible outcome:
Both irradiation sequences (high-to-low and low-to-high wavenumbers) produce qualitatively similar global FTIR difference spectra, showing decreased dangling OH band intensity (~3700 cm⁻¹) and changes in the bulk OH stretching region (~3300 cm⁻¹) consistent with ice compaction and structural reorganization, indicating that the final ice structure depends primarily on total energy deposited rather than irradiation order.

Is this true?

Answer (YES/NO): NO